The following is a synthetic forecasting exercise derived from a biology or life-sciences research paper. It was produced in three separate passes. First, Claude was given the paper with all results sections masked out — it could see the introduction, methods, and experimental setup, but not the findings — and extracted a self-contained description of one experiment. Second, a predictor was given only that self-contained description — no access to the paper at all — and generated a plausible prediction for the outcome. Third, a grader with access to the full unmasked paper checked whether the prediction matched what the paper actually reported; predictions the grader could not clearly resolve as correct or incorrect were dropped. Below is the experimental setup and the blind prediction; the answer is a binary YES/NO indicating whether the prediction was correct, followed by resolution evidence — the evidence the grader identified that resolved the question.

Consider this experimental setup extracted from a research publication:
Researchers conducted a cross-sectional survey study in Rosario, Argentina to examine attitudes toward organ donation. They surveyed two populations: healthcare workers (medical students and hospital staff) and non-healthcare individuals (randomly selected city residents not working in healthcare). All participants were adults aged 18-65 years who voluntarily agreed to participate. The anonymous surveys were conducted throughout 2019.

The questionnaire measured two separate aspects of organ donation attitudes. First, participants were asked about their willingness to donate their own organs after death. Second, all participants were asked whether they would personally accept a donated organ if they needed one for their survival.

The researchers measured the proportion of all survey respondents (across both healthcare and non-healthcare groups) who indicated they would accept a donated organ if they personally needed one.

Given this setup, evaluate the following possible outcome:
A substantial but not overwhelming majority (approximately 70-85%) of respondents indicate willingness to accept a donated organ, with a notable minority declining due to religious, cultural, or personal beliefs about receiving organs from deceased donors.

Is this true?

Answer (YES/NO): NO